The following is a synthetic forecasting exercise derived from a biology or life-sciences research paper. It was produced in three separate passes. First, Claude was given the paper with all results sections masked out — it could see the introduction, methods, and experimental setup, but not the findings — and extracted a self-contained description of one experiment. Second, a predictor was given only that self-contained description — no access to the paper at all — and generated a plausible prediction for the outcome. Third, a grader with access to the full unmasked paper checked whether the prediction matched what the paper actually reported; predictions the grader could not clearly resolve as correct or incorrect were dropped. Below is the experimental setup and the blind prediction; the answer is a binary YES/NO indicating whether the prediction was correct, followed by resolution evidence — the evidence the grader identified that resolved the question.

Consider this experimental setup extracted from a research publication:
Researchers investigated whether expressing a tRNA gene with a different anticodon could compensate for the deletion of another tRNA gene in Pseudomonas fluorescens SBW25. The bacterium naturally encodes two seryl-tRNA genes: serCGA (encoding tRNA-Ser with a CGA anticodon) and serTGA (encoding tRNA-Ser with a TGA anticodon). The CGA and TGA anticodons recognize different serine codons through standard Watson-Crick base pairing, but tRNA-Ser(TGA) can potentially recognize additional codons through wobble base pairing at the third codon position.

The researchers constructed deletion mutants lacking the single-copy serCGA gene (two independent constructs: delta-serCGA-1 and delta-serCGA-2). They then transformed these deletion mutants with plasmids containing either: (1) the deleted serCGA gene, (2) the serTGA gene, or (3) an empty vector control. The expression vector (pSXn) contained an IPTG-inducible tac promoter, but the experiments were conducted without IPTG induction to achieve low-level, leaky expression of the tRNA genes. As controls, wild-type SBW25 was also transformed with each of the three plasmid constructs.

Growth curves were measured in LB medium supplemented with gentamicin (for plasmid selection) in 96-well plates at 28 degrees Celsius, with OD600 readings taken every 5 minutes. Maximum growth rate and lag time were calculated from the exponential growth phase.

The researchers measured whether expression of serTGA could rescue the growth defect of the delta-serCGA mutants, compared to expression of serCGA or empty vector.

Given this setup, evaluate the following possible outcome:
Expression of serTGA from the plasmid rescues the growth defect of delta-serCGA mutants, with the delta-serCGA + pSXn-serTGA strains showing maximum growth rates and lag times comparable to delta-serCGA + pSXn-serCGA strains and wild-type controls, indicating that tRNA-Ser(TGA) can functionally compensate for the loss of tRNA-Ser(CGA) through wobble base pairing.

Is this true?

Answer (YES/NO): NO